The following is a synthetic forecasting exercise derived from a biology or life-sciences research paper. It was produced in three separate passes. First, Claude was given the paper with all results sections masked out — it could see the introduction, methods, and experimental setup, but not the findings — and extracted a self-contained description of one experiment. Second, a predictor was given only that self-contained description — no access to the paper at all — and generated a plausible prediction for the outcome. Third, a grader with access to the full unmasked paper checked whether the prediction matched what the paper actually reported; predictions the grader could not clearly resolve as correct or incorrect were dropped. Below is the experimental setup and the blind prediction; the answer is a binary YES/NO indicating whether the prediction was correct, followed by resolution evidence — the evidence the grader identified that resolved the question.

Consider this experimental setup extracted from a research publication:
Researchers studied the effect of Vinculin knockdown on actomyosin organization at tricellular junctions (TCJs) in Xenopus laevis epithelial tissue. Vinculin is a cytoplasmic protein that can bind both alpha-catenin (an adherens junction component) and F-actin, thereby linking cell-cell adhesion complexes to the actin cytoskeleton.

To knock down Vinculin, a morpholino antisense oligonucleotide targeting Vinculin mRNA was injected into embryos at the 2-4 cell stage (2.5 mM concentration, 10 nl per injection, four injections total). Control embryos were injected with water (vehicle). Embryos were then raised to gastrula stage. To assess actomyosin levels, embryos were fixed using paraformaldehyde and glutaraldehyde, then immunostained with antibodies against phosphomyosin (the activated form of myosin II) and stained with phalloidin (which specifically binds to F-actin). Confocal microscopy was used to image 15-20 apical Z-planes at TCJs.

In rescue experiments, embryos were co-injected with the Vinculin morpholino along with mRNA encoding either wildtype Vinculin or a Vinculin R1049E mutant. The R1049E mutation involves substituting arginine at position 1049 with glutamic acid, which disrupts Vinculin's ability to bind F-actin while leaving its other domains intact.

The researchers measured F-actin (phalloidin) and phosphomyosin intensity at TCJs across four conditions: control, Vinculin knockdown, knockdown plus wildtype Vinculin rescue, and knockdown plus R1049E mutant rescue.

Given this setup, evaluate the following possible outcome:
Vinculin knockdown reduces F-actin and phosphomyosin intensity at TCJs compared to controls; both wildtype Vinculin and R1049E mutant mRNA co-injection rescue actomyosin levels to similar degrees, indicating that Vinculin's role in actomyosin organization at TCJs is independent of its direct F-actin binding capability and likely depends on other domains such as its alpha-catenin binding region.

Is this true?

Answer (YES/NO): NO